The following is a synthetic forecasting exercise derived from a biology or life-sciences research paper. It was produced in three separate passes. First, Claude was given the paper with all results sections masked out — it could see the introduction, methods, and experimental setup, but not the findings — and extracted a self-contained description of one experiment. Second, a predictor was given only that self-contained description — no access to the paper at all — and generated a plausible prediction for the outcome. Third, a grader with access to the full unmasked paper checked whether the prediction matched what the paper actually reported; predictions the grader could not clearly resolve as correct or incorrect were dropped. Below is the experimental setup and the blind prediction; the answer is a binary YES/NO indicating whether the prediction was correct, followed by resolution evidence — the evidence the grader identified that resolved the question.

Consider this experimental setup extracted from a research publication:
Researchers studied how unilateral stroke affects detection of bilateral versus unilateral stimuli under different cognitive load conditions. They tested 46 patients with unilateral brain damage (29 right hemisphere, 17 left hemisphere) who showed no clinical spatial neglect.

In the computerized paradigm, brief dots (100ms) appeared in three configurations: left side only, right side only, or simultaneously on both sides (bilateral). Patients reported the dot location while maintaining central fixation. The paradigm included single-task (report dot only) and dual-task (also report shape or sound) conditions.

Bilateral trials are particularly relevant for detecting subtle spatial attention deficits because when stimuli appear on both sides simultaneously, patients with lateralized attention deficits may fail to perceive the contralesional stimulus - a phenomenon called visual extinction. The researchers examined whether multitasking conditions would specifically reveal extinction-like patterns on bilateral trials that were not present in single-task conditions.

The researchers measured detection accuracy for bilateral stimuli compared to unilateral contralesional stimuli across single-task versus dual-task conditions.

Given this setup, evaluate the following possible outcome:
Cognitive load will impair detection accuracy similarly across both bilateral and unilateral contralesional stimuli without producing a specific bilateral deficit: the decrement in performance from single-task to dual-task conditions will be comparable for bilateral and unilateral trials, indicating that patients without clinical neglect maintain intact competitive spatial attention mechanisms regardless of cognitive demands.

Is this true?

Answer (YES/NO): NO